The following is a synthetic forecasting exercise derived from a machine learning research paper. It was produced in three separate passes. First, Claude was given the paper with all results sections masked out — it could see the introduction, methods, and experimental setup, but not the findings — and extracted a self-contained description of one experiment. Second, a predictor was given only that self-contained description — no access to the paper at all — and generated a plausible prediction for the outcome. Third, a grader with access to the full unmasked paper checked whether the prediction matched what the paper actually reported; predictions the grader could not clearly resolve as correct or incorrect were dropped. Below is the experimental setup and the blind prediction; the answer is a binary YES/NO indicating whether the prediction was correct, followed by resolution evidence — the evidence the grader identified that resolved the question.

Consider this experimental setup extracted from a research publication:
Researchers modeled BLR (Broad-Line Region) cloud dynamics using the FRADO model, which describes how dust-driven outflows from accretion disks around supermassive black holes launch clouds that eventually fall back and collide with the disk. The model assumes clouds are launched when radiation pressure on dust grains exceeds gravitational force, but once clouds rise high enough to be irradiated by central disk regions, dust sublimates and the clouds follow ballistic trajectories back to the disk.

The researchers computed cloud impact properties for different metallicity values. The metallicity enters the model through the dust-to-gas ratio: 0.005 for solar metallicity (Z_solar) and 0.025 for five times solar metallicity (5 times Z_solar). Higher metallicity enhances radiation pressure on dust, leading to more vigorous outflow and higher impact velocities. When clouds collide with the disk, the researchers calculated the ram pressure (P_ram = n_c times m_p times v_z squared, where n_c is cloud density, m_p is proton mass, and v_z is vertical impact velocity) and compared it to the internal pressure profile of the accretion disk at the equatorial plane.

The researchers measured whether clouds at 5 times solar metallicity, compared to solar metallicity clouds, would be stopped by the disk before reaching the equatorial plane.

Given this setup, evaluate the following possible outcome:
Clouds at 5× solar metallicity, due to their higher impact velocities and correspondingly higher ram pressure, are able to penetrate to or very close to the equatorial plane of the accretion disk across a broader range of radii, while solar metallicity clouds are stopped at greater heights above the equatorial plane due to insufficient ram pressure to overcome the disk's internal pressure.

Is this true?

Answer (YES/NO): NO